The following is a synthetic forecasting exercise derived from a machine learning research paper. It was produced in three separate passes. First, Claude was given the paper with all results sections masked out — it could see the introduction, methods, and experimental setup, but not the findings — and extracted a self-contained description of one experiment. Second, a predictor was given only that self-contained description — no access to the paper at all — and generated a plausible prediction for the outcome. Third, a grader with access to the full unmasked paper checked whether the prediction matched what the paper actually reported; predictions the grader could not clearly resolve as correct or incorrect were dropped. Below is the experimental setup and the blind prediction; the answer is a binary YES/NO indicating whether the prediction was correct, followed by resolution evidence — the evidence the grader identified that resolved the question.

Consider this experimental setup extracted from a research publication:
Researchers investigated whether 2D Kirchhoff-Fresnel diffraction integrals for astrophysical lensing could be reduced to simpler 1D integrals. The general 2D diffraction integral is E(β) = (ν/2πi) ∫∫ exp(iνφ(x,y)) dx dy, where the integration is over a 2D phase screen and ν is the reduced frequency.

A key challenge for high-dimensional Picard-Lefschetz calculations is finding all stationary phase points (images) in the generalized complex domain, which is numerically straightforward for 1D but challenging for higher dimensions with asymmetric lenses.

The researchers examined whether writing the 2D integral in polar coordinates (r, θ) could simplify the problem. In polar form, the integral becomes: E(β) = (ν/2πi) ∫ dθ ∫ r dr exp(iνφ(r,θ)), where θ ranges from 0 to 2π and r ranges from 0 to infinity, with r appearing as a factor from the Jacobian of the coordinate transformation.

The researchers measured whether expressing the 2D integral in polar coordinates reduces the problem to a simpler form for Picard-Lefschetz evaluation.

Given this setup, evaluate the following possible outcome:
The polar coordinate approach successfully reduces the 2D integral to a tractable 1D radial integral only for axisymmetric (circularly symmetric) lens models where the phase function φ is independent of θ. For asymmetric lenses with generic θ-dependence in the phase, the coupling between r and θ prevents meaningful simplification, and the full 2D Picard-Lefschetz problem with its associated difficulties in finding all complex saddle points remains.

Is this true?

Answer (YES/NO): NO